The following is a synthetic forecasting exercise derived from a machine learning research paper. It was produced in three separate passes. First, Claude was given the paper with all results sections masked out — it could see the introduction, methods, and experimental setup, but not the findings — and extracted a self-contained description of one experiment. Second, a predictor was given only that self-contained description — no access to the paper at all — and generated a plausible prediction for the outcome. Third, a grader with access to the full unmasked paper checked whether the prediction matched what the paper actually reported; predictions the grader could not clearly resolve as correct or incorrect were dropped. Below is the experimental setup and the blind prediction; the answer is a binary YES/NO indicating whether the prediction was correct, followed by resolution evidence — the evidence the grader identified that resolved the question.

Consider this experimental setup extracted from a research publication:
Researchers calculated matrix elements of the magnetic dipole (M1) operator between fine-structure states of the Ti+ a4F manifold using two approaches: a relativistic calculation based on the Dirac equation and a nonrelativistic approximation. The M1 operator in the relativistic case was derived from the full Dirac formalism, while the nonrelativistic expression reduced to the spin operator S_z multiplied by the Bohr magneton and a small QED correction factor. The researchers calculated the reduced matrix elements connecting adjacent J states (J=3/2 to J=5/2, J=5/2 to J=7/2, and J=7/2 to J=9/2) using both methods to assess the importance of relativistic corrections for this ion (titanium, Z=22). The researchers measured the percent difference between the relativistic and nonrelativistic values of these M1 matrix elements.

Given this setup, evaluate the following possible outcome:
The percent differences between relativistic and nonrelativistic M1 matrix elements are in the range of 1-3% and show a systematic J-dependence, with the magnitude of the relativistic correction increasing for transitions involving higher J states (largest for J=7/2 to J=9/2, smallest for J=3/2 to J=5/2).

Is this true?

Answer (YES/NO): NO